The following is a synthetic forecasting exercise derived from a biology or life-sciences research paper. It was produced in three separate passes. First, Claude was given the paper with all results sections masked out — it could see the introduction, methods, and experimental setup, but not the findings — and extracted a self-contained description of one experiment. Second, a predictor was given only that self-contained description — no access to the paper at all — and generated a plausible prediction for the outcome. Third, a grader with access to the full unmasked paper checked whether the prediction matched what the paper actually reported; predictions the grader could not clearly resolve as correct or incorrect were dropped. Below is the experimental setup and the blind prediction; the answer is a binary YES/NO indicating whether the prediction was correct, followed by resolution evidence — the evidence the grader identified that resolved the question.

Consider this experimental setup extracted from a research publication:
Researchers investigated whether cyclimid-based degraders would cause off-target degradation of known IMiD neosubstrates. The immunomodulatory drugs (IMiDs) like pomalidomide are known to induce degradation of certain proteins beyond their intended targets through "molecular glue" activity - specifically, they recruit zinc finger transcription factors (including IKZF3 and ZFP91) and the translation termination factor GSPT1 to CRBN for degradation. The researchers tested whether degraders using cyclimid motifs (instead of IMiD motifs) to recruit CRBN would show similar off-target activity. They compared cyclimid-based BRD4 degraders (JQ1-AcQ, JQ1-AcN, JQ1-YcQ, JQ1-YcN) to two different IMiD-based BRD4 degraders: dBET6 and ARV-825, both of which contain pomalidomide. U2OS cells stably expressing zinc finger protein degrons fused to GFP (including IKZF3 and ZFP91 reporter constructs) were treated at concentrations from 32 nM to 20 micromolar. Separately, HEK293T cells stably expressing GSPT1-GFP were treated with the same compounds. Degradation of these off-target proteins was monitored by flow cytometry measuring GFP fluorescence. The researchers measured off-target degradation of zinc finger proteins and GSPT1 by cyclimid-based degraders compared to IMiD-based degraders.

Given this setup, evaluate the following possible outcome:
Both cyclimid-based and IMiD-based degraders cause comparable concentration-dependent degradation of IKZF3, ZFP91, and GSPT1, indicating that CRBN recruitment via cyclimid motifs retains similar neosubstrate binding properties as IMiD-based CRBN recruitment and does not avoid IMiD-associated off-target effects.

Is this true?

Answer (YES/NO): NO